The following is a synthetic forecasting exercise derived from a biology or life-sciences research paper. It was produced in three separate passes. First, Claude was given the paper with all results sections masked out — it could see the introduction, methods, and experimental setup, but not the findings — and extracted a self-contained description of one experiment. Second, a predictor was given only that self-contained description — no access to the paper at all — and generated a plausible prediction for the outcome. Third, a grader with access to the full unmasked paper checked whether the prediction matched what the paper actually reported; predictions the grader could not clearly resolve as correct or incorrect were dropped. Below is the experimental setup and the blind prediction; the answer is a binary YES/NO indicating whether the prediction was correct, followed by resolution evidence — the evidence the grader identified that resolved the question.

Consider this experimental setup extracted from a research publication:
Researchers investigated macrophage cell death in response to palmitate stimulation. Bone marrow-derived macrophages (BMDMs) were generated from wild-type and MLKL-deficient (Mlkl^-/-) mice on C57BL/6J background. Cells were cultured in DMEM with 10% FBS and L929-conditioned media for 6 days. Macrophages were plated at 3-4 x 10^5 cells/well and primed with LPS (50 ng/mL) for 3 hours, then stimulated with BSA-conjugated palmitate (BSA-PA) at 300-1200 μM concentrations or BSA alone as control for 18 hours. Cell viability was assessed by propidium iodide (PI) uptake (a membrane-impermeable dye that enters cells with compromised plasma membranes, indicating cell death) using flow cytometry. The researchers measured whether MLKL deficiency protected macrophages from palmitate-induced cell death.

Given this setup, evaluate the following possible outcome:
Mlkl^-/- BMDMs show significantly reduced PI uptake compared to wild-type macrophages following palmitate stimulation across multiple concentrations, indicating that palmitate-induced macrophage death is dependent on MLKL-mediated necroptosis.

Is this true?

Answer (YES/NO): NO